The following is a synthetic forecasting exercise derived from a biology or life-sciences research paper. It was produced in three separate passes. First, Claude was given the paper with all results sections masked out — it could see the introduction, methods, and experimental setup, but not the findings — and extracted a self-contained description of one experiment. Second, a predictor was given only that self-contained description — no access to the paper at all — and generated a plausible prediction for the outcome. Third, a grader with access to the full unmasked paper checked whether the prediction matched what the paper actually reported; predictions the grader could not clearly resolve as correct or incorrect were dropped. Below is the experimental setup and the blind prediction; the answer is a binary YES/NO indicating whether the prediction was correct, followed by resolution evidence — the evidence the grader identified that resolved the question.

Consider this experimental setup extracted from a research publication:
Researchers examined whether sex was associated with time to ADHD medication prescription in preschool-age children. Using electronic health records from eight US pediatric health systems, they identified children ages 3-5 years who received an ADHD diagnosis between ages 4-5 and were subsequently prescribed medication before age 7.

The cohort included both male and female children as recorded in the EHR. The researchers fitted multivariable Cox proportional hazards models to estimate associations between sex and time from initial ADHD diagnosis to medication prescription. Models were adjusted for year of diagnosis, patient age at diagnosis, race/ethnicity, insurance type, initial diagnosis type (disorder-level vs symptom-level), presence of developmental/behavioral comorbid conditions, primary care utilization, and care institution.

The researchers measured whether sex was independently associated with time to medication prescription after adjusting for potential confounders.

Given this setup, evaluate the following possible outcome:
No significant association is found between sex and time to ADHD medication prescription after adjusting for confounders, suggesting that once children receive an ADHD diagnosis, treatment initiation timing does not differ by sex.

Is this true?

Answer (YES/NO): NO